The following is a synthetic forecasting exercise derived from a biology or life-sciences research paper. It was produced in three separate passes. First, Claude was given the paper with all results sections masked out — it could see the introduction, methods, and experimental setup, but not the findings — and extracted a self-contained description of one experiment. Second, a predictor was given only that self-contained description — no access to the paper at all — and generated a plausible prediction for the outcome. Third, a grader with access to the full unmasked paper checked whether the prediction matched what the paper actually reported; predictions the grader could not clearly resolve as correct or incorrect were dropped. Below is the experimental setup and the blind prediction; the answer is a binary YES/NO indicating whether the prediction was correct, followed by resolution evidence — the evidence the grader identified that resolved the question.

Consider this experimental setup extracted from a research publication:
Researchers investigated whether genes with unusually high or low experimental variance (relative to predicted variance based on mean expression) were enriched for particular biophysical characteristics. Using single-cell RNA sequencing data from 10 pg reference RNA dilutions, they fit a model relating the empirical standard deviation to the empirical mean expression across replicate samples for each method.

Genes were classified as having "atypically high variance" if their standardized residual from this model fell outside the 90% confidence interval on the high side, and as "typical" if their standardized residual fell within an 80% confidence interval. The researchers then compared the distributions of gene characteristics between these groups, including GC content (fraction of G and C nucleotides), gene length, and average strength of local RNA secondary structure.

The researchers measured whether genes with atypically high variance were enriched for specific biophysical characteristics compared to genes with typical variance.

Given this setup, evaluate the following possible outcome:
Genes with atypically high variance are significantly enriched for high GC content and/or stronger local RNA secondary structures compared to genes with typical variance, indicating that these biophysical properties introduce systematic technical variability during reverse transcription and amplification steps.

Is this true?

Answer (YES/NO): NO